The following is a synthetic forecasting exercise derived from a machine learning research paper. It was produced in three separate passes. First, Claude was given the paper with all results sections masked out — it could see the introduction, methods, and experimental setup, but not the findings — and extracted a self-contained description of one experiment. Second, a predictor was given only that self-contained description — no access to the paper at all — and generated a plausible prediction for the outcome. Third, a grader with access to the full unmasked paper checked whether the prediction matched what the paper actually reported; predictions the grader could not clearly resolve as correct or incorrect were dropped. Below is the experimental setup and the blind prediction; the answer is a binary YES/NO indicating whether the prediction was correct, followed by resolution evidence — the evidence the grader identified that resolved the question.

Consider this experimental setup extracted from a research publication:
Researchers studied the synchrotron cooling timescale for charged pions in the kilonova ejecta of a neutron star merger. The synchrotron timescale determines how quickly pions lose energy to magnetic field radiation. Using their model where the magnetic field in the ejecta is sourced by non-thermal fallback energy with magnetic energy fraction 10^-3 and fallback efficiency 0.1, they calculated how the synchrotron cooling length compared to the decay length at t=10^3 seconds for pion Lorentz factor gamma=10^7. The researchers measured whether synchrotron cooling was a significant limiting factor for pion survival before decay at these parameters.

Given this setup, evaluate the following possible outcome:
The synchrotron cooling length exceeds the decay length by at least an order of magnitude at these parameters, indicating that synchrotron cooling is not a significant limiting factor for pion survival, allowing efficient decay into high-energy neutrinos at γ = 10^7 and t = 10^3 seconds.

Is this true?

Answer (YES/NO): NO